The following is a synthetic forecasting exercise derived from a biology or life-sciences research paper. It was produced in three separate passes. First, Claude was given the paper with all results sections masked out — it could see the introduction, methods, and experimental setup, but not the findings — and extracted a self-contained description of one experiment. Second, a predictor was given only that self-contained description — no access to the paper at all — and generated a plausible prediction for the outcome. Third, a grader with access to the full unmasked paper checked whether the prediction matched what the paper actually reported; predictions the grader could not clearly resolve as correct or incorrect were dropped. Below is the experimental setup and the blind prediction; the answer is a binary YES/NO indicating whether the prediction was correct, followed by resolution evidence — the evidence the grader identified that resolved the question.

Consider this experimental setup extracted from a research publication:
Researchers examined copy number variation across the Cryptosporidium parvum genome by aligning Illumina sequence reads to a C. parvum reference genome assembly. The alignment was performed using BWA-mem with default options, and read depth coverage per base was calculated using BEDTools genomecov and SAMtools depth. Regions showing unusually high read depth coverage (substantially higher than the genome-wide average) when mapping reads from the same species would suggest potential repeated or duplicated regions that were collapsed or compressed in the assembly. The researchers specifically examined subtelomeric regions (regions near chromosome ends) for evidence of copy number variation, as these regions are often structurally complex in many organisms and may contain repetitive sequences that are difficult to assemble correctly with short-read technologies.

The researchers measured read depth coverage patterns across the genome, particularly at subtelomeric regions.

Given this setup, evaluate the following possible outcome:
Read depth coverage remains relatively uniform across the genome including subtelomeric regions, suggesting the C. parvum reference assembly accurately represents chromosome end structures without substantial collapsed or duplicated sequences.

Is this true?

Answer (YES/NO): NO